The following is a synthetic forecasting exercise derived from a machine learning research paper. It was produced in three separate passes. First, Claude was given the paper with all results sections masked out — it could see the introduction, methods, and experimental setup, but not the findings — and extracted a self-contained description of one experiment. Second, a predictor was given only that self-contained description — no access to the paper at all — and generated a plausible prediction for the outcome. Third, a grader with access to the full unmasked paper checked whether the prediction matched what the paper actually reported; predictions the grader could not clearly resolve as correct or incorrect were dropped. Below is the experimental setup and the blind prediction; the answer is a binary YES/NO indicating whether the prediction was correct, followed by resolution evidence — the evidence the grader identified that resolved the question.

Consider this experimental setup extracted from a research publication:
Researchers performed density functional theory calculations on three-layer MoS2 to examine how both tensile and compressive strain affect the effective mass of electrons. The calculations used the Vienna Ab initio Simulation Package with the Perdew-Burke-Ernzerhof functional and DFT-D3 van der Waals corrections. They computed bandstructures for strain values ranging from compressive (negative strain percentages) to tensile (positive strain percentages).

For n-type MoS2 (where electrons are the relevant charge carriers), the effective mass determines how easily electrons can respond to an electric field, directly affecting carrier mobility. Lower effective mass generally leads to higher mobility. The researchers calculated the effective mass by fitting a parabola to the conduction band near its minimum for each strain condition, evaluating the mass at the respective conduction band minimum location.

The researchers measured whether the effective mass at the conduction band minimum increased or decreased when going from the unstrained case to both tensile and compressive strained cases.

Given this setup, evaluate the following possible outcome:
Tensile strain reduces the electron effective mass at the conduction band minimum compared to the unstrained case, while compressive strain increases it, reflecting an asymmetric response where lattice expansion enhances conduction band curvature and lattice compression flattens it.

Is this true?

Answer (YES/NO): NO